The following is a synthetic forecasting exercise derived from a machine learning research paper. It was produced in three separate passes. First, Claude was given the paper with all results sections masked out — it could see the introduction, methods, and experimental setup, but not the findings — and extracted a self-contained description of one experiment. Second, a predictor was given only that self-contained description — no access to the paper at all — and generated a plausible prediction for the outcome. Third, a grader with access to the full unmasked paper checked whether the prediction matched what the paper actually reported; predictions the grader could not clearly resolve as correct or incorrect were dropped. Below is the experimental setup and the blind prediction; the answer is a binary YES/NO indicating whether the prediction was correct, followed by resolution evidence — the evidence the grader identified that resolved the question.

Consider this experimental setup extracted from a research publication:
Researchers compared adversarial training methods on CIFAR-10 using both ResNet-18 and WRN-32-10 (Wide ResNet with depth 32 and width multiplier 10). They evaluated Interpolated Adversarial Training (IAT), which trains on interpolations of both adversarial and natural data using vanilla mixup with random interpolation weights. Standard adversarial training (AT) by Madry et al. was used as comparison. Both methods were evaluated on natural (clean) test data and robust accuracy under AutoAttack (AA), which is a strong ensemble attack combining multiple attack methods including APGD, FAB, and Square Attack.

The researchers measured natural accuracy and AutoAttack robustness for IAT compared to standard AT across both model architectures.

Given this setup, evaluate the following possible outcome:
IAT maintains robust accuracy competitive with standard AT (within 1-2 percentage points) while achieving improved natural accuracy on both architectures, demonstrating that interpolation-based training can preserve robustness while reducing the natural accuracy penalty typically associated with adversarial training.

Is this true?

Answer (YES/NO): NO